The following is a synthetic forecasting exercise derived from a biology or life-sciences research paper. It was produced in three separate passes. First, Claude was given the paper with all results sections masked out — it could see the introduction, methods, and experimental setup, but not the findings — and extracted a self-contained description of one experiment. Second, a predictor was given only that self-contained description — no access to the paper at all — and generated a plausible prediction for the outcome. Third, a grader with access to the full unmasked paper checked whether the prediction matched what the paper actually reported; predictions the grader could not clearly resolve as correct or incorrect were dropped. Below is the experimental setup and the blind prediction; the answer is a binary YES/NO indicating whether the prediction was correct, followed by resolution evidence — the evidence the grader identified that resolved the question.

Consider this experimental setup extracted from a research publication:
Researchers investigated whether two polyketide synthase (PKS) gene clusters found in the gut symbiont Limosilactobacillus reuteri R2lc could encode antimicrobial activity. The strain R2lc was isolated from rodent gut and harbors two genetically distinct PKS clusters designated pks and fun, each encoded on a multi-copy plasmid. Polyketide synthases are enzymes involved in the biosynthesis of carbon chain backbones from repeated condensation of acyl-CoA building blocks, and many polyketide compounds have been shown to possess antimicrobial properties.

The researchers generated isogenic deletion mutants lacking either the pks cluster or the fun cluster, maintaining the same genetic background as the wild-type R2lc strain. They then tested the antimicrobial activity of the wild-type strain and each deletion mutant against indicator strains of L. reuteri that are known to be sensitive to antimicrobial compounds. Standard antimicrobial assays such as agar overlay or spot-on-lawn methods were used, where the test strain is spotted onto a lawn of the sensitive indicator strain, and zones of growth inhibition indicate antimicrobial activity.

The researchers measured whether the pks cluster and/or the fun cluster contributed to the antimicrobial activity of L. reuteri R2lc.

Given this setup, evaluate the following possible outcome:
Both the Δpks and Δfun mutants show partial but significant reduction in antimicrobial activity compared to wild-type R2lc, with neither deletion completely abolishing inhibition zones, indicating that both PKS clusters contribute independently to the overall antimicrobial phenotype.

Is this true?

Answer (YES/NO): NO